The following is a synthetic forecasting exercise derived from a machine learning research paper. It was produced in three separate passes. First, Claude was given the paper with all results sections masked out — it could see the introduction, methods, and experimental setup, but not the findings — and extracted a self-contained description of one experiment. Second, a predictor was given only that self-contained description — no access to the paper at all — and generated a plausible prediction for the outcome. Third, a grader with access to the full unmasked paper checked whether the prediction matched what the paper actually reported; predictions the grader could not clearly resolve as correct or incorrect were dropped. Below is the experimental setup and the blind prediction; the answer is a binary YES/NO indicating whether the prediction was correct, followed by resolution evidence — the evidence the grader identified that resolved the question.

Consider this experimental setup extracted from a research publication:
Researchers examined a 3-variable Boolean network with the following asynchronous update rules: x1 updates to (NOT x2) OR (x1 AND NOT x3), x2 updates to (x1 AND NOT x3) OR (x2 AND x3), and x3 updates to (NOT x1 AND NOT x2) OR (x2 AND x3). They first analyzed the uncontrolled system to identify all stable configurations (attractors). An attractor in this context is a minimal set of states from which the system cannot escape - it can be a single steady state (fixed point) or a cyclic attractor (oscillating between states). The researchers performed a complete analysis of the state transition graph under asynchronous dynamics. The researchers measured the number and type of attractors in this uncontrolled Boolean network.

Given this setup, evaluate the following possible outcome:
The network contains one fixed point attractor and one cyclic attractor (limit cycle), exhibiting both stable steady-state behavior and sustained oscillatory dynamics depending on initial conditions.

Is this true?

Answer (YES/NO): NO